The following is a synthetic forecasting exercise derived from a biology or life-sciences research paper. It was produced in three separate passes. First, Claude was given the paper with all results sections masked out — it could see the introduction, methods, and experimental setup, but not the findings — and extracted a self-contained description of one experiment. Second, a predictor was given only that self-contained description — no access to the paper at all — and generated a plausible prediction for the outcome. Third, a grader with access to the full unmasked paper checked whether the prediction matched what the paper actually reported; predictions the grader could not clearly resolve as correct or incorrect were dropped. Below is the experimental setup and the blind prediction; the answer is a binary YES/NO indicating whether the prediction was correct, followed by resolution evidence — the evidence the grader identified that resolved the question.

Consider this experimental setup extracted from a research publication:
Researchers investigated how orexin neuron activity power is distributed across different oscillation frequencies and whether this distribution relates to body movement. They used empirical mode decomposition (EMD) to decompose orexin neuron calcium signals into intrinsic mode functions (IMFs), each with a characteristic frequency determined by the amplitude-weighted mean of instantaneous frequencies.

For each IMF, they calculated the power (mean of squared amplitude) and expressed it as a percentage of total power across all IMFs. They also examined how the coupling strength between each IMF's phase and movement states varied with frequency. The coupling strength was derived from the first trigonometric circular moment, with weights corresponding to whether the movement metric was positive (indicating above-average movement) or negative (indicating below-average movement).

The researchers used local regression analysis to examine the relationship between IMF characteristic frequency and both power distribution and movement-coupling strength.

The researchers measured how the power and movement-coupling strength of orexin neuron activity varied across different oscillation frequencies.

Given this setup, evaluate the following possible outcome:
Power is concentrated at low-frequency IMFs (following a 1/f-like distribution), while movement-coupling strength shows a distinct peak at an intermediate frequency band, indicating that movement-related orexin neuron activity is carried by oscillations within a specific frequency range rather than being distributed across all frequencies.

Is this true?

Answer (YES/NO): NO